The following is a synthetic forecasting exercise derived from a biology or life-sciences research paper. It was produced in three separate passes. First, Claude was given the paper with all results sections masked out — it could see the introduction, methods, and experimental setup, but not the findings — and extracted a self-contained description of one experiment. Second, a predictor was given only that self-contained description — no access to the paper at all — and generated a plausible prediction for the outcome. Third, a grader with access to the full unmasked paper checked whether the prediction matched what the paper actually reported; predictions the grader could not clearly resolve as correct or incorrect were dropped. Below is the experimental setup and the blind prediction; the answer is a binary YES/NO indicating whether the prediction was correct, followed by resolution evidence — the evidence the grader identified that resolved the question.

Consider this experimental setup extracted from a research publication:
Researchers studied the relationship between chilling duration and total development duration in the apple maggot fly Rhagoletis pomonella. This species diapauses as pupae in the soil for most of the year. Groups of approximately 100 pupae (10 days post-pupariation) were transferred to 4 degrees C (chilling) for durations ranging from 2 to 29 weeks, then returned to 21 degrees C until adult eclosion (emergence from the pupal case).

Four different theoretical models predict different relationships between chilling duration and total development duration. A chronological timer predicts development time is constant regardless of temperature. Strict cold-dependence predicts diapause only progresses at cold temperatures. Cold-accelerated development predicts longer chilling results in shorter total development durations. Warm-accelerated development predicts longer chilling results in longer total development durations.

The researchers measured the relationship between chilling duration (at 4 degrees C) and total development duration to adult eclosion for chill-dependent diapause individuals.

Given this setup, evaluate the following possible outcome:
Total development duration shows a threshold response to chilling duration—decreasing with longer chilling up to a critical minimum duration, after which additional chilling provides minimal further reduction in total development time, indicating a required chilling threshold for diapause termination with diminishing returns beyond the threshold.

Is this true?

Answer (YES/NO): NO